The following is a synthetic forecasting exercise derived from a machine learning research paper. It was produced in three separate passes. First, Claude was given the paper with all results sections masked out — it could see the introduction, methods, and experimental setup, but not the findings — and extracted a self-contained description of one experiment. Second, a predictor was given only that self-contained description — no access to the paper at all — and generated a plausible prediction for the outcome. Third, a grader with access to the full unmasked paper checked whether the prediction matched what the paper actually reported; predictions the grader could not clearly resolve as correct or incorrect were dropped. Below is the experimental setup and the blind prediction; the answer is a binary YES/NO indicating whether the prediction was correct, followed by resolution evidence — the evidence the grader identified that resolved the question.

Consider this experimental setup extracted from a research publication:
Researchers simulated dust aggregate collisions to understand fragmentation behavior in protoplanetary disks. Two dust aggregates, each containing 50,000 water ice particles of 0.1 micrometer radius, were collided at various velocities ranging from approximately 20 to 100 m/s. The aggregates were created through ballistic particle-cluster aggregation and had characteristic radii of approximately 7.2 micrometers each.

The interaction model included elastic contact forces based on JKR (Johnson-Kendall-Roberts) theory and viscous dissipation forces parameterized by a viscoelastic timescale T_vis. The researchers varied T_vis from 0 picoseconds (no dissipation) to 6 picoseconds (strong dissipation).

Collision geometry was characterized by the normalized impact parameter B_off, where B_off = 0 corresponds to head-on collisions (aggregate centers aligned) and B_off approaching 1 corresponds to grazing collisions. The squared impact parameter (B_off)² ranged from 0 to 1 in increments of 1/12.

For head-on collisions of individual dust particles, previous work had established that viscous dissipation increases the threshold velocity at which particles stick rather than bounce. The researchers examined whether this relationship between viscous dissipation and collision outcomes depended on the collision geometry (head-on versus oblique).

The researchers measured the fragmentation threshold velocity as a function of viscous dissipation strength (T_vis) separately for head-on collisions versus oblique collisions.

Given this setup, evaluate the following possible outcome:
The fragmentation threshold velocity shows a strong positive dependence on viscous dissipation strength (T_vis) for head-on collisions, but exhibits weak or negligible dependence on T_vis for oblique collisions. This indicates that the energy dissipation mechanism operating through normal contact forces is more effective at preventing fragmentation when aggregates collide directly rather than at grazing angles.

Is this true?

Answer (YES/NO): YES